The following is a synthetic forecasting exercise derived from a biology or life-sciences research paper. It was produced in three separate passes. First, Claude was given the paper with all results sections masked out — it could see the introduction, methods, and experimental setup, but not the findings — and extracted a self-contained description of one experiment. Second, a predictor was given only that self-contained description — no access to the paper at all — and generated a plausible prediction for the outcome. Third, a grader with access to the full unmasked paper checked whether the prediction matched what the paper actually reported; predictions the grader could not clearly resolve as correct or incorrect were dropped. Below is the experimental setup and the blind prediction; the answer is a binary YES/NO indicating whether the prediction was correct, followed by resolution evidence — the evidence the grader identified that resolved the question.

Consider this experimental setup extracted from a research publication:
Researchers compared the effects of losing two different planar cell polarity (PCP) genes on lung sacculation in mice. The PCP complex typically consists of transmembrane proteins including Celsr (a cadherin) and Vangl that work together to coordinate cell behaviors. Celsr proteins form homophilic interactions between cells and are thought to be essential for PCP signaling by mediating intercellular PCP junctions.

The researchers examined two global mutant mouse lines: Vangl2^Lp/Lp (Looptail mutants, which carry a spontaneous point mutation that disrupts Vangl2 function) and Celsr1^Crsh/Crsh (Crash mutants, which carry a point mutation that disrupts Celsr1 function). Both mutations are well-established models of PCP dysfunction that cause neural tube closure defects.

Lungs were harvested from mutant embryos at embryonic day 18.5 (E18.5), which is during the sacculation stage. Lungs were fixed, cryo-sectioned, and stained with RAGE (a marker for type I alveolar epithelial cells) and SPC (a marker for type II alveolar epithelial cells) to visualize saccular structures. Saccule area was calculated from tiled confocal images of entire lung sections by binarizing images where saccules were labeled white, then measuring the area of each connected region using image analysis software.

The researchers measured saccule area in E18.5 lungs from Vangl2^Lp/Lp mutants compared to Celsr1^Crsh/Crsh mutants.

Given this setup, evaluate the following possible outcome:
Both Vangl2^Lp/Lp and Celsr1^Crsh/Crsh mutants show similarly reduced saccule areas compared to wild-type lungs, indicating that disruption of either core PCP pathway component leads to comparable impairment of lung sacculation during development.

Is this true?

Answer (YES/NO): NO